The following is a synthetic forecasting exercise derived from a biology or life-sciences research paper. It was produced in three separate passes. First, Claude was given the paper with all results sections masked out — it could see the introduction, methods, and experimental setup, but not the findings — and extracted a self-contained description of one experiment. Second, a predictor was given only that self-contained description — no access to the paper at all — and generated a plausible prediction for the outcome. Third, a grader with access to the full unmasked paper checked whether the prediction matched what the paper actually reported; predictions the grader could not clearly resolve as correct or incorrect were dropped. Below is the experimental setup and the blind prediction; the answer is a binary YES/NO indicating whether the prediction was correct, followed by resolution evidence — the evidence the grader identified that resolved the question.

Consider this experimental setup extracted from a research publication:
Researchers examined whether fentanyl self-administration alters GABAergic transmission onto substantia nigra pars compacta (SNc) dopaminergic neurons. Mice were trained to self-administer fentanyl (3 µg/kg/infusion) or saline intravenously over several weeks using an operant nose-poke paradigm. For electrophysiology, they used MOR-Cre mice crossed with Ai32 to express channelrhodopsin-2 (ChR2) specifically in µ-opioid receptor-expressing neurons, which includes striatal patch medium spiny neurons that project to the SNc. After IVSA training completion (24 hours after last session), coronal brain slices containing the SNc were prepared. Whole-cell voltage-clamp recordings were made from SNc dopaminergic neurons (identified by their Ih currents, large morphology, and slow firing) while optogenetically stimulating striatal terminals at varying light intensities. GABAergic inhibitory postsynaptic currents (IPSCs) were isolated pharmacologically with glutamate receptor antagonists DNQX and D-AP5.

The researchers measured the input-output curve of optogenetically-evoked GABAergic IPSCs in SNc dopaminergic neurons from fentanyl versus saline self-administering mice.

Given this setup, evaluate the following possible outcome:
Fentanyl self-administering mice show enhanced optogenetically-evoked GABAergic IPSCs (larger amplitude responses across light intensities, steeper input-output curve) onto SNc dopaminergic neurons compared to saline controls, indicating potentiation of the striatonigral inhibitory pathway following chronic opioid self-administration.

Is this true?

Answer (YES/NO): YES